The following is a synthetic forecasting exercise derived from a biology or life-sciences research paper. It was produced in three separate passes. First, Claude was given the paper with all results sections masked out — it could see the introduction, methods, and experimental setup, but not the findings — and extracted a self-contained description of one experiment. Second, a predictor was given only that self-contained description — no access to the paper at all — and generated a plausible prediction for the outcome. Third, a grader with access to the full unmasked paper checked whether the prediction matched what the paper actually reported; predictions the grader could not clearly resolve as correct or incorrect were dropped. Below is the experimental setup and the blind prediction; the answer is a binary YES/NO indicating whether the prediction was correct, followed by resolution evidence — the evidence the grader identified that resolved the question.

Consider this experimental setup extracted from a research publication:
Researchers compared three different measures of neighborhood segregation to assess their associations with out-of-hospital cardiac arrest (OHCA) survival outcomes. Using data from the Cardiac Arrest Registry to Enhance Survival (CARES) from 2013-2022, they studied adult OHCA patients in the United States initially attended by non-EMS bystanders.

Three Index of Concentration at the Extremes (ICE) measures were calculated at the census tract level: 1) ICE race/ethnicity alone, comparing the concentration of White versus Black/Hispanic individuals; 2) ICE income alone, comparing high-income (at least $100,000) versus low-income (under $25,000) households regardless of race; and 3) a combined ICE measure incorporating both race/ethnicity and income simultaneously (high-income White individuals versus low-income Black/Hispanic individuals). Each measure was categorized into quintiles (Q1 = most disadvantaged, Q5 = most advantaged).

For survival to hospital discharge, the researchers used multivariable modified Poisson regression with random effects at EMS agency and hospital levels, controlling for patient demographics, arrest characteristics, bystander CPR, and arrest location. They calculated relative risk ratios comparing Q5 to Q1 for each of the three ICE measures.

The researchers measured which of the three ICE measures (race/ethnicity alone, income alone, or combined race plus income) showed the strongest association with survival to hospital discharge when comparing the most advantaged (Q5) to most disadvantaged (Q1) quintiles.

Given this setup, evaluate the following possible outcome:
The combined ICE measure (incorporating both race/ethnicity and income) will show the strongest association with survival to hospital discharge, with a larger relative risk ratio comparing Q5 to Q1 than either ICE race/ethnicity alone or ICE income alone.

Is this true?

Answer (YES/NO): YES